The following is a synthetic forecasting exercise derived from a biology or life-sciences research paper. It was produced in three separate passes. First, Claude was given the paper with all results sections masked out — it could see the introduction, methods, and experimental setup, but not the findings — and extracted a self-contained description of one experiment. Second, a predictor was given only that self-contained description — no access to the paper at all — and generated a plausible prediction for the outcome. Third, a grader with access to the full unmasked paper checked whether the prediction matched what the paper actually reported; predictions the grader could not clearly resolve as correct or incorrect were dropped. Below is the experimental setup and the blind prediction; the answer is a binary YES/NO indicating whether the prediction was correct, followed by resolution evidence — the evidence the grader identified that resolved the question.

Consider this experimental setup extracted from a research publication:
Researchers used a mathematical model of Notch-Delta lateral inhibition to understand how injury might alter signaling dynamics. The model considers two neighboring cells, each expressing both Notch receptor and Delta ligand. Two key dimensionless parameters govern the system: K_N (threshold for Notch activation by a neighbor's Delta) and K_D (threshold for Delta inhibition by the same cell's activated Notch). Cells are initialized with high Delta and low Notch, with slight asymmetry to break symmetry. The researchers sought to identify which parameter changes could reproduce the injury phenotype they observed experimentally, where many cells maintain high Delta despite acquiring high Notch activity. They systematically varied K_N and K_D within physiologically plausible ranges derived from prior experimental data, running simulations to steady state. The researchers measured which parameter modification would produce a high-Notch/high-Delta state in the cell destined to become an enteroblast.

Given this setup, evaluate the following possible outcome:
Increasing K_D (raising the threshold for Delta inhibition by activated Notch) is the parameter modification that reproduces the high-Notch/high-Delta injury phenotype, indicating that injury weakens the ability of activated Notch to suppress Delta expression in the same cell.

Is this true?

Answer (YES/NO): YES